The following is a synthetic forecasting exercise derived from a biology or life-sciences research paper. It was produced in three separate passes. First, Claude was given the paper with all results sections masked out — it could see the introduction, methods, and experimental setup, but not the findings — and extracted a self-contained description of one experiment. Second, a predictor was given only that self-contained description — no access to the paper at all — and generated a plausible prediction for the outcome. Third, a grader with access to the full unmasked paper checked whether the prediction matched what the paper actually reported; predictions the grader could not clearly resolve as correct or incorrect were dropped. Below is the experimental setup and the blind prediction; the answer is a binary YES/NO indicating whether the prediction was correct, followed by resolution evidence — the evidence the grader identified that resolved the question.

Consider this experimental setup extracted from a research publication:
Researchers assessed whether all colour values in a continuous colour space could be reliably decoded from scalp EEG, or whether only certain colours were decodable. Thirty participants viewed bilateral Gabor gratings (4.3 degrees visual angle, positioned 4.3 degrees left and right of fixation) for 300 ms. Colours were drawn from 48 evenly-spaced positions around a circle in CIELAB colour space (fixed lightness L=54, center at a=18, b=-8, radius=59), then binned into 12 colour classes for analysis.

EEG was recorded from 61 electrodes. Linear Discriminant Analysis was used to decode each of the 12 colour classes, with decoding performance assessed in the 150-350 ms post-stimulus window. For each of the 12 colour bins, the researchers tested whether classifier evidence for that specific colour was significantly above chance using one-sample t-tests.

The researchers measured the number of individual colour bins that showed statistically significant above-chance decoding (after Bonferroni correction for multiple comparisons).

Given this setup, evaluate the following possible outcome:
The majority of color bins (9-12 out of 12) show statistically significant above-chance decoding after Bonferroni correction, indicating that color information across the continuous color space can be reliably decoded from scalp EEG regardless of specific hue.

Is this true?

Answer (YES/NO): YES